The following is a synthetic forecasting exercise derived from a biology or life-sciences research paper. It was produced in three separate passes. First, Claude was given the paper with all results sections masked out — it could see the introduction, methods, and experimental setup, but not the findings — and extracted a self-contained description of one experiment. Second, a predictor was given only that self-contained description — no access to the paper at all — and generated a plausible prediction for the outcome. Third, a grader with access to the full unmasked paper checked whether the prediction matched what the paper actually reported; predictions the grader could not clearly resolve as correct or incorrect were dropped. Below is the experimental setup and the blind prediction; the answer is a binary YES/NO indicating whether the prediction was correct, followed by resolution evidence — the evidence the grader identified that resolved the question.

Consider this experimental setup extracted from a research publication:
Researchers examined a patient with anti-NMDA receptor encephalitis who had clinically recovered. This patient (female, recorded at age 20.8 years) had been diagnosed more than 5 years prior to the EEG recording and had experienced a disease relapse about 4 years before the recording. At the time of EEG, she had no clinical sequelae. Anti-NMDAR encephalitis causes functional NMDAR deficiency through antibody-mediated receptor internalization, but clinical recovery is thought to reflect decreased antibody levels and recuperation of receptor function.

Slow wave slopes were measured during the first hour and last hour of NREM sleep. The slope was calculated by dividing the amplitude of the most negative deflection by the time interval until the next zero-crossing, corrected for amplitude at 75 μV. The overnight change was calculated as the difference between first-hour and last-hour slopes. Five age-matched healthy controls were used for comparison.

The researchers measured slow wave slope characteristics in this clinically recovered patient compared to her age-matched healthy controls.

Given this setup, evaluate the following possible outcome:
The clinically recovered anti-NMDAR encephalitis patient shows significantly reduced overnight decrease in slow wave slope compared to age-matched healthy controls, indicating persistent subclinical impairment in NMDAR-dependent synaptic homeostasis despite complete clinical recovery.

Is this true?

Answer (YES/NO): NO